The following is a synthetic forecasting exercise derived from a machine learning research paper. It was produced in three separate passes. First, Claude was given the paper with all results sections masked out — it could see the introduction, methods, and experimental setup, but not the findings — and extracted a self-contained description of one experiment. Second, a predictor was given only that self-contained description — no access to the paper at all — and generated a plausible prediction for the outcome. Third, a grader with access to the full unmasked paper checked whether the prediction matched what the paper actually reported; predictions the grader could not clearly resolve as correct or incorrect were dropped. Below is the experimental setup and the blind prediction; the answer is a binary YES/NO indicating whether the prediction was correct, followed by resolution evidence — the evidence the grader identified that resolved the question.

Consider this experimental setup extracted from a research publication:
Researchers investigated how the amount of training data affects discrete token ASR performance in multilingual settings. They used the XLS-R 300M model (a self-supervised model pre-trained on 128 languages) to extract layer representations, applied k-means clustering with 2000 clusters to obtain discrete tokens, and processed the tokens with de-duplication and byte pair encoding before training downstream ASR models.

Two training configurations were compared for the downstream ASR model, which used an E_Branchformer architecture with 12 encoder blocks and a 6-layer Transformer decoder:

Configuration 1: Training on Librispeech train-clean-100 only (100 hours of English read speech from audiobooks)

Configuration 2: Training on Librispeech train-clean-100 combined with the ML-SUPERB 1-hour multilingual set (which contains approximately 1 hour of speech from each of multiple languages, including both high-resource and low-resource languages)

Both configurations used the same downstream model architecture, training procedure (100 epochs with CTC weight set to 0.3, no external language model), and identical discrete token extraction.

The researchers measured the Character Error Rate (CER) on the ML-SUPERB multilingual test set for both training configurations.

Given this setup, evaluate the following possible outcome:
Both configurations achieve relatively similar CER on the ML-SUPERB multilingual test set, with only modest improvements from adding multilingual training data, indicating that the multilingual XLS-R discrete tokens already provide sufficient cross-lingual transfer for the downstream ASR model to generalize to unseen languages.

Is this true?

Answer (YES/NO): NO